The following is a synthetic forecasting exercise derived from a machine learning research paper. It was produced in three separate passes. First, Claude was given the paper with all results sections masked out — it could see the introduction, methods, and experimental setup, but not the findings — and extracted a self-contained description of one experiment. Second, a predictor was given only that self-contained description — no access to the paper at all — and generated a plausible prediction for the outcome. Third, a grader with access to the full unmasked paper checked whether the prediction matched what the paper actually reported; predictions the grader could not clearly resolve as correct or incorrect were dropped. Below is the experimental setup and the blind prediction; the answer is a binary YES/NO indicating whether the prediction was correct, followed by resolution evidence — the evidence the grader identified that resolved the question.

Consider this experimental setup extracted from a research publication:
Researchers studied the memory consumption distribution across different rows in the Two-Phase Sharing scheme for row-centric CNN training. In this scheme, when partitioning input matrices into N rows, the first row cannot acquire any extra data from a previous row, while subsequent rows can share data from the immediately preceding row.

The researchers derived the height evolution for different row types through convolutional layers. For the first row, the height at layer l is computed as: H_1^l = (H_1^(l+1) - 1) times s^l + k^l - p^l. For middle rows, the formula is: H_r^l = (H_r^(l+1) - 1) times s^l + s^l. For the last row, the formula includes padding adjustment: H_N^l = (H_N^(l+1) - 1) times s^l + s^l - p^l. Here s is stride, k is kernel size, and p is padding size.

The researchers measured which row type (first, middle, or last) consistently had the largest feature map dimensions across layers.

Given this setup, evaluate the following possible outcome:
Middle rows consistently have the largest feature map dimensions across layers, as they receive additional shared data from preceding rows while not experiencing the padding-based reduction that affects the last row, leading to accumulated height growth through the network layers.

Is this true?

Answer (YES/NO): NO